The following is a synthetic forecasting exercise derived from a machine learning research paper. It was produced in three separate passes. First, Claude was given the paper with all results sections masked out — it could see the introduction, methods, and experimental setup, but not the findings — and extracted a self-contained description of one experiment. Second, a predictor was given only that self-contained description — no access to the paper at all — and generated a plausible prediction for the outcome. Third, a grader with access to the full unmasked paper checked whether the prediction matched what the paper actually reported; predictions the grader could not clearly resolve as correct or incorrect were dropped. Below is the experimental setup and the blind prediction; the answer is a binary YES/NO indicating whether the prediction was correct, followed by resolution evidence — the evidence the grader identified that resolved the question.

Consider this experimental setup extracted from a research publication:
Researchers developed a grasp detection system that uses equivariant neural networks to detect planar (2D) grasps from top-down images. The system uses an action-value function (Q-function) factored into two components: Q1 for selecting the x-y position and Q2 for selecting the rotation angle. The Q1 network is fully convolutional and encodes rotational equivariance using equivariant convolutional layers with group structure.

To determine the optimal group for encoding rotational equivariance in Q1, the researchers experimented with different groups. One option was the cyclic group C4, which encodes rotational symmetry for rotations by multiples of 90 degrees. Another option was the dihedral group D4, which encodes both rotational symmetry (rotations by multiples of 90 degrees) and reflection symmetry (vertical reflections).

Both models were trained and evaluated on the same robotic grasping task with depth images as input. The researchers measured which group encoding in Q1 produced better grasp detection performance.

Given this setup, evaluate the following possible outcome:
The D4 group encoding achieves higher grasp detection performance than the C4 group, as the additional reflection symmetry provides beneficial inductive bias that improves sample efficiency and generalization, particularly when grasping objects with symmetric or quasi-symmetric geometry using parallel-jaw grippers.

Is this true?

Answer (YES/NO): YES